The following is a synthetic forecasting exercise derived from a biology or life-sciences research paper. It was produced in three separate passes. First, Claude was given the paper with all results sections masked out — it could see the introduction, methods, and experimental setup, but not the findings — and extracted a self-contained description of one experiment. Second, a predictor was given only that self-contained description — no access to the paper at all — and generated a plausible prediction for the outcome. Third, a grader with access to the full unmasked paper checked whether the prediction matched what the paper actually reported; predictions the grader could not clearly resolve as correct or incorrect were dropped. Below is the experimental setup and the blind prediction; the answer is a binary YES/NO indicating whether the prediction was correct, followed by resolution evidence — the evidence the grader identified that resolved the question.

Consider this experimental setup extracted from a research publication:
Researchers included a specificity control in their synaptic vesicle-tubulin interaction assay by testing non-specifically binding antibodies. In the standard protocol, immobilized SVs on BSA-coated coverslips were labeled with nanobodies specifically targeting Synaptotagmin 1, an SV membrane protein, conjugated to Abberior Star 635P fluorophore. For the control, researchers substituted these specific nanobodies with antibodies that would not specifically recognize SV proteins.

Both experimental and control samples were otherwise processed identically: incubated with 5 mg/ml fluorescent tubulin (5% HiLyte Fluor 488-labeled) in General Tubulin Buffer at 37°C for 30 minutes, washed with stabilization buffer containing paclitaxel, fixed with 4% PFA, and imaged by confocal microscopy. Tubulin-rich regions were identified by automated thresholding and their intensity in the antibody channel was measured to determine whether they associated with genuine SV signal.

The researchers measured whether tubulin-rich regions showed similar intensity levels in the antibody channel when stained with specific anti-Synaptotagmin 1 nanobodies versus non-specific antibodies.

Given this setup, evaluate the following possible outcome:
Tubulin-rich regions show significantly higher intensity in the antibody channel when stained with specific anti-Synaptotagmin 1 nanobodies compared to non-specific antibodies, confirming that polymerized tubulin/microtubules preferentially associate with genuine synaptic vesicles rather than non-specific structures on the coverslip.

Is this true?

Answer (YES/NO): NO